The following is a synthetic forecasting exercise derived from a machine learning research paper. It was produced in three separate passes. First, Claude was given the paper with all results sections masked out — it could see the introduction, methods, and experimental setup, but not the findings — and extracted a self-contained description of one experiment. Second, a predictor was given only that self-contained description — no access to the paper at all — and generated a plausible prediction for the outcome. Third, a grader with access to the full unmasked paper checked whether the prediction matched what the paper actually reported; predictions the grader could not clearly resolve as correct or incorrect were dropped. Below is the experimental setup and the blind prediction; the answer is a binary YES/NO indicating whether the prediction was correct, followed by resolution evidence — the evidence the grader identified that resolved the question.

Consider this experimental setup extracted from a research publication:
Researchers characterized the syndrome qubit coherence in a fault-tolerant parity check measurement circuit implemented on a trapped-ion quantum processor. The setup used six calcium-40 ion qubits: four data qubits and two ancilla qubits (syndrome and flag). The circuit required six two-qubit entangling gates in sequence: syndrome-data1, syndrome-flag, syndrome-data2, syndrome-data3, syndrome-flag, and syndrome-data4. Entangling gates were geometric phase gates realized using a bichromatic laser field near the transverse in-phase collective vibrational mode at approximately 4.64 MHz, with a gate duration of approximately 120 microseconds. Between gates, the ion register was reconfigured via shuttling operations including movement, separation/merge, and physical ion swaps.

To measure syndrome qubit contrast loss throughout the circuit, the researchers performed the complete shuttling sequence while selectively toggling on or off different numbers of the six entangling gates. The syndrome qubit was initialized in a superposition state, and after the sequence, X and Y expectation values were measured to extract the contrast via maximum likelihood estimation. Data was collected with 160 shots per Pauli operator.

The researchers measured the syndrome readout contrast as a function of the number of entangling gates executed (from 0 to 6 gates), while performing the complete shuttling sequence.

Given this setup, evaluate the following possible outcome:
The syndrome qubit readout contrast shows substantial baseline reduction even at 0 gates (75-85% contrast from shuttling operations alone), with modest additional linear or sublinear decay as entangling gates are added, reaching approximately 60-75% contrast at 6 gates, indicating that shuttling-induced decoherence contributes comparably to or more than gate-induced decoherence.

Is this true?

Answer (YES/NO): NO